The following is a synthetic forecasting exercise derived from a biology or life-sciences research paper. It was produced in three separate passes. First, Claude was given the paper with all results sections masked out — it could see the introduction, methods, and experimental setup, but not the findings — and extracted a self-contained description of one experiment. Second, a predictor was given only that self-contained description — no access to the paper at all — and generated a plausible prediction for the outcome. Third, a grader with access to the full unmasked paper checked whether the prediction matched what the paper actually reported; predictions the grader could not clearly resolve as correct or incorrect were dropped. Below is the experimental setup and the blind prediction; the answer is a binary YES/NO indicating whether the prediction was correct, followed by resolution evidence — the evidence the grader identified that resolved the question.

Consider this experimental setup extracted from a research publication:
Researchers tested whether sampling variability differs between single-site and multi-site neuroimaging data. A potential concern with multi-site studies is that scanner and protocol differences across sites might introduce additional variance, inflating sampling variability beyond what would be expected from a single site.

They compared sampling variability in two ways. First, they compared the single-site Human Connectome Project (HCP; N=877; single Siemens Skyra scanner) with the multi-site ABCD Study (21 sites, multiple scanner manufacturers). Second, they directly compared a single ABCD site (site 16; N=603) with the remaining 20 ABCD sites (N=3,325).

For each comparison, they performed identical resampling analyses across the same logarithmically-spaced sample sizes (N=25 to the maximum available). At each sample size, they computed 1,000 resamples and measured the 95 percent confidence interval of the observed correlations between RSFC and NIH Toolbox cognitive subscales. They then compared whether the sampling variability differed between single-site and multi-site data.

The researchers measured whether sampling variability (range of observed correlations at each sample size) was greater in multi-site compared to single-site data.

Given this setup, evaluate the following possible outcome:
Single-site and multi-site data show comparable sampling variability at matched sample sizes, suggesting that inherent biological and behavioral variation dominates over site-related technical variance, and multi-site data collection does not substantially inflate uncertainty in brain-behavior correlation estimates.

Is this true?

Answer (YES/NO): YES